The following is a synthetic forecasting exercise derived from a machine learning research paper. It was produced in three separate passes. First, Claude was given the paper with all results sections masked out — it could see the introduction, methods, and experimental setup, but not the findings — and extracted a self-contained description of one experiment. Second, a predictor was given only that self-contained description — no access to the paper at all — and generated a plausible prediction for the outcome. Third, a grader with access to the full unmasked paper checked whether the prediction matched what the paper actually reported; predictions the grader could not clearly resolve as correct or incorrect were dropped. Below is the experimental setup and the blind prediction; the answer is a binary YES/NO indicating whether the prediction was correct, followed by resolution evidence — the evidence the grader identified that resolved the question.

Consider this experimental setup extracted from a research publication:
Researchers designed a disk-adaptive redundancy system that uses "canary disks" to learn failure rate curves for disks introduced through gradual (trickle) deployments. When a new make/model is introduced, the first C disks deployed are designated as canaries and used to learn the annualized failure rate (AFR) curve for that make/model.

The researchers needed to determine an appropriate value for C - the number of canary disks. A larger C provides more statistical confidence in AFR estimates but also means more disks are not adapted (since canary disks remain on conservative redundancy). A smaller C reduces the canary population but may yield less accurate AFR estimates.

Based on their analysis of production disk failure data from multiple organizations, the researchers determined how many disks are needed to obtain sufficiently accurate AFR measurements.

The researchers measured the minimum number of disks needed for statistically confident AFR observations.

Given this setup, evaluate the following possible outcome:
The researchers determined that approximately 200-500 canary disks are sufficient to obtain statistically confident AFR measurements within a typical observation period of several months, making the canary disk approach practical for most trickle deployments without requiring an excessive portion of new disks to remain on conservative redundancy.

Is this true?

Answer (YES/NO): NO